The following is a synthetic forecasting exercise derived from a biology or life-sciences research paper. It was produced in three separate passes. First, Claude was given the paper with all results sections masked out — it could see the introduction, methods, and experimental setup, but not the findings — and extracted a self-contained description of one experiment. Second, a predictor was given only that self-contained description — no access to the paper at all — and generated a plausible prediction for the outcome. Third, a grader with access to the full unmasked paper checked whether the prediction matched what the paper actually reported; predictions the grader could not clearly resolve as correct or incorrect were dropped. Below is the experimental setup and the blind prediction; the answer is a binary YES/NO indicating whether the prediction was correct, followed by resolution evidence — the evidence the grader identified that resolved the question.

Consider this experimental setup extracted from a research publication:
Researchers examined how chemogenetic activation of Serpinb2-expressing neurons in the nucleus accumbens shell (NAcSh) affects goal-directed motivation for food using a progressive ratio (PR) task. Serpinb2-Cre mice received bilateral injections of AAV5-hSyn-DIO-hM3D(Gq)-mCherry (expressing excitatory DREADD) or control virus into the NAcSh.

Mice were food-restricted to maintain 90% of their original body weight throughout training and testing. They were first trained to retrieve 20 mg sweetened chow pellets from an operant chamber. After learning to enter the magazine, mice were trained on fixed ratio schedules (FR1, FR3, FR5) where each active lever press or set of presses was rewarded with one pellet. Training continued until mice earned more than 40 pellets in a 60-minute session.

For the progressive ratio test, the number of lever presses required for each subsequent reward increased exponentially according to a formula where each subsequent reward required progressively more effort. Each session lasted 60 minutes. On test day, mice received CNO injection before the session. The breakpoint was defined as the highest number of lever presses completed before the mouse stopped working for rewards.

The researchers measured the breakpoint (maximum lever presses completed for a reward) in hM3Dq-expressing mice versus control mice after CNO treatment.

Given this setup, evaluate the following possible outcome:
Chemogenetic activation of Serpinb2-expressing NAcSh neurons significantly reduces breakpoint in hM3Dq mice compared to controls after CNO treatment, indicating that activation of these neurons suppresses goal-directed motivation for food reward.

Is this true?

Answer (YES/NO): NO